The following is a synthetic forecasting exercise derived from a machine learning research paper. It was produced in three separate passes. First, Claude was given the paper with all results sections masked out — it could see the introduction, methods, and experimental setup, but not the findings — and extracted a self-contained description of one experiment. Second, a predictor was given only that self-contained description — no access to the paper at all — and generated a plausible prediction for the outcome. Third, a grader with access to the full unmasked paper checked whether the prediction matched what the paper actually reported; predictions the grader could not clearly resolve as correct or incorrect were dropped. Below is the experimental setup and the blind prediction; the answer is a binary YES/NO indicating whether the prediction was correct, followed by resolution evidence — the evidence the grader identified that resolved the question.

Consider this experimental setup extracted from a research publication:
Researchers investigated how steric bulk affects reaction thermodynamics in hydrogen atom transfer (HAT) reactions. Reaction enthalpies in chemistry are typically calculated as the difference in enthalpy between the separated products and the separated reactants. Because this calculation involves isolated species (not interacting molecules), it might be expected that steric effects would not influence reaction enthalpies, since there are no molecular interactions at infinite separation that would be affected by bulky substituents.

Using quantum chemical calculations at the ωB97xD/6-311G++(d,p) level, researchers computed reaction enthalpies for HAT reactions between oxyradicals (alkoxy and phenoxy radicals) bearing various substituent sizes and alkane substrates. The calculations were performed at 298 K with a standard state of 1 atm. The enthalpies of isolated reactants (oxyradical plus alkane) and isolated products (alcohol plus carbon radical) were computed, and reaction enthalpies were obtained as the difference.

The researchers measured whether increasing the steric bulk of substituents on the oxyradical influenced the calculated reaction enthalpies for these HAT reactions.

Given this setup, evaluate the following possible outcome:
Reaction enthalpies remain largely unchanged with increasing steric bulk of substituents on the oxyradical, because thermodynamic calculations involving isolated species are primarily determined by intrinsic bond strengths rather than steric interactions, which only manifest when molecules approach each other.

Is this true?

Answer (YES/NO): NO